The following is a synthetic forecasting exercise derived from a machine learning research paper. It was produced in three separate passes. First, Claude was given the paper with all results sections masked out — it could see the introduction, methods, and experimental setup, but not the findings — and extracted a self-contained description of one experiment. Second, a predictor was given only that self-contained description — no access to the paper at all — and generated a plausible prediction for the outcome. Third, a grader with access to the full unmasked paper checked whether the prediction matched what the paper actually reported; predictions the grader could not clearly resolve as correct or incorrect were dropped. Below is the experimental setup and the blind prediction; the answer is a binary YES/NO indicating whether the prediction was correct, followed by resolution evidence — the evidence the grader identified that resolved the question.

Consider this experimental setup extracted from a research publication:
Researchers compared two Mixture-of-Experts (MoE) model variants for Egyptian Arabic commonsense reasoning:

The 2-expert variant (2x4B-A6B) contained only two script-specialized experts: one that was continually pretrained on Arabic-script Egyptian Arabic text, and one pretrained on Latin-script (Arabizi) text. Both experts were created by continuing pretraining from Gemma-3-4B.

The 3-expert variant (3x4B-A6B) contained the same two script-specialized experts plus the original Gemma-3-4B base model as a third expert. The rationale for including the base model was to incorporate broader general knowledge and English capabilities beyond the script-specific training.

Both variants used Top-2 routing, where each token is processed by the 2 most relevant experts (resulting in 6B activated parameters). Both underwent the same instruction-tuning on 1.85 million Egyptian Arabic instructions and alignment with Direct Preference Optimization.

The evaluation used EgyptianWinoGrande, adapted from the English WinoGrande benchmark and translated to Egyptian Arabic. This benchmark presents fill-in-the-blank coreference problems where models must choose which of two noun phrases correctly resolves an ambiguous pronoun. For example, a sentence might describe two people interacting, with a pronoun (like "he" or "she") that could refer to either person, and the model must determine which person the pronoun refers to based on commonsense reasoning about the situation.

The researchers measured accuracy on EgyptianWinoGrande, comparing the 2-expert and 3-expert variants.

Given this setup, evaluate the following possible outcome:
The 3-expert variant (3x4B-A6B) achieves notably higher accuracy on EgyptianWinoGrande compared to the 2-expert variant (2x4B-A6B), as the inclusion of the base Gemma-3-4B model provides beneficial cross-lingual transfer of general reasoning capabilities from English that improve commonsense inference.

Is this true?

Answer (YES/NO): NO